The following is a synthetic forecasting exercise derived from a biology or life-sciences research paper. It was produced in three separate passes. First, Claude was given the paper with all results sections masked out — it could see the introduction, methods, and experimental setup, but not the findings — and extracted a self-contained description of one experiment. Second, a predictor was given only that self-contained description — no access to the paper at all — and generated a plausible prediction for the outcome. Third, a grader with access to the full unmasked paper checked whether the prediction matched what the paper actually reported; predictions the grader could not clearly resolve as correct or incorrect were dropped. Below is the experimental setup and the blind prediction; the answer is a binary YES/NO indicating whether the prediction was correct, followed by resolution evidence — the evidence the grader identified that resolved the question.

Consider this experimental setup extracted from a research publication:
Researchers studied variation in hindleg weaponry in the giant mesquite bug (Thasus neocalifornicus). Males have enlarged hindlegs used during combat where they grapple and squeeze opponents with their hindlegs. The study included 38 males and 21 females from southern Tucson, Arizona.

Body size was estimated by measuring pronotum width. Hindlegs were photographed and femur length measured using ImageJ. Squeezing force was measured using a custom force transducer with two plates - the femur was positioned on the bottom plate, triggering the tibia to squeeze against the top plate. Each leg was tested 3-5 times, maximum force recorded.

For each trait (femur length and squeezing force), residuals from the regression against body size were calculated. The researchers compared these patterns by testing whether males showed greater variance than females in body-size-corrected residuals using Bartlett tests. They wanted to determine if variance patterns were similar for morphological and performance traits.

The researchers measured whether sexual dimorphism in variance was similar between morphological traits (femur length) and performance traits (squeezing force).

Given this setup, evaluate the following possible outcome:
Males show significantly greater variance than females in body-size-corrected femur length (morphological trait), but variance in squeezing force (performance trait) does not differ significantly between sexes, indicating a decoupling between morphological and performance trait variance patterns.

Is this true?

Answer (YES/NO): NO